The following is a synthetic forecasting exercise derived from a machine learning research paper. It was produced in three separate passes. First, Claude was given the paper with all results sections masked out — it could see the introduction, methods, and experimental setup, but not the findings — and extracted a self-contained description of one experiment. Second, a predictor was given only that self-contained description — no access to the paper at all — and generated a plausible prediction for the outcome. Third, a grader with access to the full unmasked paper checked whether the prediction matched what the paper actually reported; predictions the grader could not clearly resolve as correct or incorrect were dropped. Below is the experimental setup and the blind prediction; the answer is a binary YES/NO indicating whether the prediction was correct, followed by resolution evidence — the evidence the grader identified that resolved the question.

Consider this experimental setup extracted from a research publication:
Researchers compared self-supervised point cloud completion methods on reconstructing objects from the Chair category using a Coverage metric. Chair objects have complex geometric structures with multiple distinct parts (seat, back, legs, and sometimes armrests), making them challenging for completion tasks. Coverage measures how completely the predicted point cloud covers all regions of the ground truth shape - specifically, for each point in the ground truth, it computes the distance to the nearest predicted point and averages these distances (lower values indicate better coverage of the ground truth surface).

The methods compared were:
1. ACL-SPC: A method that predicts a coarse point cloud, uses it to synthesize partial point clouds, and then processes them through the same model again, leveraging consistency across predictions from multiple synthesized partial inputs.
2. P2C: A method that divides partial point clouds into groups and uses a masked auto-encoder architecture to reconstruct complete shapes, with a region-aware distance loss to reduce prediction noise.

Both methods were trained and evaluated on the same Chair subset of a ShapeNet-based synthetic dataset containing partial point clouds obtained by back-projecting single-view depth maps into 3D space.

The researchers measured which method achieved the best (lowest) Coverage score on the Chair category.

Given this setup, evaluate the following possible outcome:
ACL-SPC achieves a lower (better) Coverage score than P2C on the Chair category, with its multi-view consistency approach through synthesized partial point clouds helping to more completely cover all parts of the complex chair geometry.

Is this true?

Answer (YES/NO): YES